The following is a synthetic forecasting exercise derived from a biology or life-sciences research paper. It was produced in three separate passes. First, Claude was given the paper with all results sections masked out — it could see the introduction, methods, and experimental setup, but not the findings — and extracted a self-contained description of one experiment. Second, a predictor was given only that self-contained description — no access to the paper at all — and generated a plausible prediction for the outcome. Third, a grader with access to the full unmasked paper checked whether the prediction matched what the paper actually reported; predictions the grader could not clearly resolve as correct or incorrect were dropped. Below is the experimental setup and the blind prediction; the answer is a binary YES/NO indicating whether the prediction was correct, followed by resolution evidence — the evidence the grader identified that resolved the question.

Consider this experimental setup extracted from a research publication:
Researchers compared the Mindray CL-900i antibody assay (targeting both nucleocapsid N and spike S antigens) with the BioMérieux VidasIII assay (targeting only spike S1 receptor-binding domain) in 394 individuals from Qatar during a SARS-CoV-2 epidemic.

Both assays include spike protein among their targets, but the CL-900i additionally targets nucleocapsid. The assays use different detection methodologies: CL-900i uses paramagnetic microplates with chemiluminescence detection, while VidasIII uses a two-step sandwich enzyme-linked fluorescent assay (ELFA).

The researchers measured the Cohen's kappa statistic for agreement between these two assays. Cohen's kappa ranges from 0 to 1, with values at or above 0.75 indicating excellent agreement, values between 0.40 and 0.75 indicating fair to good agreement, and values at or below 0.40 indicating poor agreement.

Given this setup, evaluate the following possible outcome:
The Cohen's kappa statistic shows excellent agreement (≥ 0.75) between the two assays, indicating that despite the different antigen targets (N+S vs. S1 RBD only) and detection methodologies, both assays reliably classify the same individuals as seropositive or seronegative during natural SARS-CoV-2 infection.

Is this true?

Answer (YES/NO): YES